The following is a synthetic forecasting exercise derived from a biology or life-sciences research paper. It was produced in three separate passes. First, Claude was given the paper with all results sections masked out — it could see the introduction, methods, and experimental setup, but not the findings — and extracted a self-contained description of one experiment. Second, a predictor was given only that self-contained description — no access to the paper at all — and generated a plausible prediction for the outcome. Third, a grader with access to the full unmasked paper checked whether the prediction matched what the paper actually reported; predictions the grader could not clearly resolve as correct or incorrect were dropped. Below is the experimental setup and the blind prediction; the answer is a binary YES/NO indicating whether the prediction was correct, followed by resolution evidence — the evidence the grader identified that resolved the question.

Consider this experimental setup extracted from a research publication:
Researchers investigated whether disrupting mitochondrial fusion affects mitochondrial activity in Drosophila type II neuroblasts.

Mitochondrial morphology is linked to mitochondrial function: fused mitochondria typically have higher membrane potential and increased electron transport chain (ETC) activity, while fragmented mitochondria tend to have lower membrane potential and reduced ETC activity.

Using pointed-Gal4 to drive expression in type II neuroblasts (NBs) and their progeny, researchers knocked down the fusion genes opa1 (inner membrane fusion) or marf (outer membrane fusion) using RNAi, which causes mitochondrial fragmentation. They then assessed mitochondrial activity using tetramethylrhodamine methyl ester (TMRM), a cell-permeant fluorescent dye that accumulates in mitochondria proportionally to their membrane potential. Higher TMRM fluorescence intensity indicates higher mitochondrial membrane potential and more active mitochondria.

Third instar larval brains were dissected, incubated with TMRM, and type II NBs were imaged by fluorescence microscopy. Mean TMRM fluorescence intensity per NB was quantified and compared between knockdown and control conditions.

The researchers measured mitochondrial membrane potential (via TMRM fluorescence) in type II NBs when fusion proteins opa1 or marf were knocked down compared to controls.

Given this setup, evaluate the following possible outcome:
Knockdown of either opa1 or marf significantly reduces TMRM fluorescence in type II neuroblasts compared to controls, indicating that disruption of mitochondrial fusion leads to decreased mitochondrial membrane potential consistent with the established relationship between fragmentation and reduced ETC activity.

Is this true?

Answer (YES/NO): YES